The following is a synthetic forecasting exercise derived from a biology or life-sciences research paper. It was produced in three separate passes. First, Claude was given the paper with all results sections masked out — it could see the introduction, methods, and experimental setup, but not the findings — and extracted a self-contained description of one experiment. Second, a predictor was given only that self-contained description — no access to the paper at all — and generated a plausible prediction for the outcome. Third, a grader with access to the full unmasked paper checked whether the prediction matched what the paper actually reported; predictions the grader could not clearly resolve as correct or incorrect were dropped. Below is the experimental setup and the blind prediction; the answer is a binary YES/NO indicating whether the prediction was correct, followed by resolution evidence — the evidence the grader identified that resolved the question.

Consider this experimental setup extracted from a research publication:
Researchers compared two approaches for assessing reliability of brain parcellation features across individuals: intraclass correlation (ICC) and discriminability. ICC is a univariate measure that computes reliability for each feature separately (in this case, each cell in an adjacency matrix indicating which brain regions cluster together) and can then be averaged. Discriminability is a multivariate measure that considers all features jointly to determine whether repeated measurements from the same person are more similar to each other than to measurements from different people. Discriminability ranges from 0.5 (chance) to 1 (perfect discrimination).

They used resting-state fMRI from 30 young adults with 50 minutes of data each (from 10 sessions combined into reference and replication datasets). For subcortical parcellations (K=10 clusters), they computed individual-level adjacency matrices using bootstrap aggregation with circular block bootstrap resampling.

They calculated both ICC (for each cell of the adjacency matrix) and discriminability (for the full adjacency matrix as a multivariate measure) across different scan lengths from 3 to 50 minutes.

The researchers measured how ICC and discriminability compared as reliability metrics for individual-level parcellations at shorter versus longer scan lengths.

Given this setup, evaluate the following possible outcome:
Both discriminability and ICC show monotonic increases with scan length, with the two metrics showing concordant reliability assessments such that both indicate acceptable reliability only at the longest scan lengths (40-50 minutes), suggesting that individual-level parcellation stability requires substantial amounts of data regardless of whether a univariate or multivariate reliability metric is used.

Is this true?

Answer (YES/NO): NO